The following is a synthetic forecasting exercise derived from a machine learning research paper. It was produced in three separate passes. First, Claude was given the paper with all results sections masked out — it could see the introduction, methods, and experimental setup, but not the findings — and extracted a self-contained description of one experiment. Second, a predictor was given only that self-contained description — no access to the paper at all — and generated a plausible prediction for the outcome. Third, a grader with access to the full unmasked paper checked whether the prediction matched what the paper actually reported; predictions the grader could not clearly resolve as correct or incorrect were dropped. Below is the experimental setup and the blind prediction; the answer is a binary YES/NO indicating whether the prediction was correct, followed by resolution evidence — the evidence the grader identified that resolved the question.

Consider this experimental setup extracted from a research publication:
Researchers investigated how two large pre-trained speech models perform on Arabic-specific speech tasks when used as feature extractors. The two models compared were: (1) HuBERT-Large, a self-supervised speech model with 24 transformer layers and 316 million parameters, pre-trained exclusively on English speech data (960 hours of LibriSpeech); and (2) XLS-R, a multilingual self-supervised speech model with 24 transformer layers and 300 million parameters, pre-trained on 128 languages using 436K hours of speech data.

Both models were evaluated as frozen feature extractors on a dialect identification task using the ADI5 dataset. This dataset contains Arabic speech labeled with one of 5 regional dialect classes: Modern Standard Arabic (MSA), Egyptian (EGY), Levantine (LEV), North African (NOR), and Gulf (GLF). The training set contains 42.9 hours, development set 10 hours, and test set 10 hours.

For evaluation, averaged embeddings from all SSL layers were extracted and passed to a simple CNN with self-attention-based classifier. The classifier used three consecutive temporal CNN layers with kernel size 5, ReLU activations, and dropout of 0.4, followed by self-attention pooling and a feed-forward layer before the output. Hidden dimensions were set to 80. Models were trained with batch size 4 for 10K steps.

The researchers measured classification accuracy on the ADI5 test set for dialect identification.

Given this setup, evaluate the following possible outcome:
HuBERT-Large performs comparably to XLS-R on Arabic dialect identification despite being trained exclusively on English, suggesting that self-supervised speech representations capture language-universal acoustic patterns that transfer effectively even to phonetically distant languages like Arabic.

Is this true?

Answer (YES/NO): NO